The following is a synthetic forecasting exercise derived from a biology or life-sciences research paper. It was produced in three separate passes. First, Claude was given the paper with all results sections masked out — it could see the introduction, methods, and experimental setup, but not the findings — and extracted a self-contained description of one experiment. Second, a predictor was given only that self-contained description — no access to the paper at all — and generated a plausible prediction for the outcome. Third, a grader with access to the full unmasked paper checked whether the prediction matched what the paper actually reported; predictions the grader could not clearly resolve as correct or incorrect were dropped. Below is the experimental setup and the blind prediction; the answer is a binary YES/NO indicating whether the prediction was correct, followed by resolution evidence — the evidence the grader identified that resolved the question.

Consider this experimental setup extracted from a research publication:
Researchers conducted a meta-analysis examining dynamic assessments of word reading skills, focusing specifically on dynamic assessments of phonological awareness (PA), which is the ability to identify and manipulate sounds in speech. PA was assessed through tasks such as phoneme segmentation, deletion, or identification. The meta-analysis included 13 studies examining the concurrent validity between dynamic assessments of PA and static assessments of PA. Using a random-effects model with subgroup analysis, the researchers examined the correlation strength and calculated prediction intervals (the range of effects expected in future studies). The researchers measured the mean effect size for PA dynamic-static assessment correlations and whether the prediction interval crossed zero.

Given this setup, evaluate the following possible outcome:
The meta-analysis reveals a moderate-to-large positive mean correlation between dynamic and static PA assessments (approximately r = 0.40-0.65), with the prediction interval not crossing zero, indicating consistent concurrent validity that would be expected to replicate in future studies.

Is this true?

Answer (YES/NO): NO